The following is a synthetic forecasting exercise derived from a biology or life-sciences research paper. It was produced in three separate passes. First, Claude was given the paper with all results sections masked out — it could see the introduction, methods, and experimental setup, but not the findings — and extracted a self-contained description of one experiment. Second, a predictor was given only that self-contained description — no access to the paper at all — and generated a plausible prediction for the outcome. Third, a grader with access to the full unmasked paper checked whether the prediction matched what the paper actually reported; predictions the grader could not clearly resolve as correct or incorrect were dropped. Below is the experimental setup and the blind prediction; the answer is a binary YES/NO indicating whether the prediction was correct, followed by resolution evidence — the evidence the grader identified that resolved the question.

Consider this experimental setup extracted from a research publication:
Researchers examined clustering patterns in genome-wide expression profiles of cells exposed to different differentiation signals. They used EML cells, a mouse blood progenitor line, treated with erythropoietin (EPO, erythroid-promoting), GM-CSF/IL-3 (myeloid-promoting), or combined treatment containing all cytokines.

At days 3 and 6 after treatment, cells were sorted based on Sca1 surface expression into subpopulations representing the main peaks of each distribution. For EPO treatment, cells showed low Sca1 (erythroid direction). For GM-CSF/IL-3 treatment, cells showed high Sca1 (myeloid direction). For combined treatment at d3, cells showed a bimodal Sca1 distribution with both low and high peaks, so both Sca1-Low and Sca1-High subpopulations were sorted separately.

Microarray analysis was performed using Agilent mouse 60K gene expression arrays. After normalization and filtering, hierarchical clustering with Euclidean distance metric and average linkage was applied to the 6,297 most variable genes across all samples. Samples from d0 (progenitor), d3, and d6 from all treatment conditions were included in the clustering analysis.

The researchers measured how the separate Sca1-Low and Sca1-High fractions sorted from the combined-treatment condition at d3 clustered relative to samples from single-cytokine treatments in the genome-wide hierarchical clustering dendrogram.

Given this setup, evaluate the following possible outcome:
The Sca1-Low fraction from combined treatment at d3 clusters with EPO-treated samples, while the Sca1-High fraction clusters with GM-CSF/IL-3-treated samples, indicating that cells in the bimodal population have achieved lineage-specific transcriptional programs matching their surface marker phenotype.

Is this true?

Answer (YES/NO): NO